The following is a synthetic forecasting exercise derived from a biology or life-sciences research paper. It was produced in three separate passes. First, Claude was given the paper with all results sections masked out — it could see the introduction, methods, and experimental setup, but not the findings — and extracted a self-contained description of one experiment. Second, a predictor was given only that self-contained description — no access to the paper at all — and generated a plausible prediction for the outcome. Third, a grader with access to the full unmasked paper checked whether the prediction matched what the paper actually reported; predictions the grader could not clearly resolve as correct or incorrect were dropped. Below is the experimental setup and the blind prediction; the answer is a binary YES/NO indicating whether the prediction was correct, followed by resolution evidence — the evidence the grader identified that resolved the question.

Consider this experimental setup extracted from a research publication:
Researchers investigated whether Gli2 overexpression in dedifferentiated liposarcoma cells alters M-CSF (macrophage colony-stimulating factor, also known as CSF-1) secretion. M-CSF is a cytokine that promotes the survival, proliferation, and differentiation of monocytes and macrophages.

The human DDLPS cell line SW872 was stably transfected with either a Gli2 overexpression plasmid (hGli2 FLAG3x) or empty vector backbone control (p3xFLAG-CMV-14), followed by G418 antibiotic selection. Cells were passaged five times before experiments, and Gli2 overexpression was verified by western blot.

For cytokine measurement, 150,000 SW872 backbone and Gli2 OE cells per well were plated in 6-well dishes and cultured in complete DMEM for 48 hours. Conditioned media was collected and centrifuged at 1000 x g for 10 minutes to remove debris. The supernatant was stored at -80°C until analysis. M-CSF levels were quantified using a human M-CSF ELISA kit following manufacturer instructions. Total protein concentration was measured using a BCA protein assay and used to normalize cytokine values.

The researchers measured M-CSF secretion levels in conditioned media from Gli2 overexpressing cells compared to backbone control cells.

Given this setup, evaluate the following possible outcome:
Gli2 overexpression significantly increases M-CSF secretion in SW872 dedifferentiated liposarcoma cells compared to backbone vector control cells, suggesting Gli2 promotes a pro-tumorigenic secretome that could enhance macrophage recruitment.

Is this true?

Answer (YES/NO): YES